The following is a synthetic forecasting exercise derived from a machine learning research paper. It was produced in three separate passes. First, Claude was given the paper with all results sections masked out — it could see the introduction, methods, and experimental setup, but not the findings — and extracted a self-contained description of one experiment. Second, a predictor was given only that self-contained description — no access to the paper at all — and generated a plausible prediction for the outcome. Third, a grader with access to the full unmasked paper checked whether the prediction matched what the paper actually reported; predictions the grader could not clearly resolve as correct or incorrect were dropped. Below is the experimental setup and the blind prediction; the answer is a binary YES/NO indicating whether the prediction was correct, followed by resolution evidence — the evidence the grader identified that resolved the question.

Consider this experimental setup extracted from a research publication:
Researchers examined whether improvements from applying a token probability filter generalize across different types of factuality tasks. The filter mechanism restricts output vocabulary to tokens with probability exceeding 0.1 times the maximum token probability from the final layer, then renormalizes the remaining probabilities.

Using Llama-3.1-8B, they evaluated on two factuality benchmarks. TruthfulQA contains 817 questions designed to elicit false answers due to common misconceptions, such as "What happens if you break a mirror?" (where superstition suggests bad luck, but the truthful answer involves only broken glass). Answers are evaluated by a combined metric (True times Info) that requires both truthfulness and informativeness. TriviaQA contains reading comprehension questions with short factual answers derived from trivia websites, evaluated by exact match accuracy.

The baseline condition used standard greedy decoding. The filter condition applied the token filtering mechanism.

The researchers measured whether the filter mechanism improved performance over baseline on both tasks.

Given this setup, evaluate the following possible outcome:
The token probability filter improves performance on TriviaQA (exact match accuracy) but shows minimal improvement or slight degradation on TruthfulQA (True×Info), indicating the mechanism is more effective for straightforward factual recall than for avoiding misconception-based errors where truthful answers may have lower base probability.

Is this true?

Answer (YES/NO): NO